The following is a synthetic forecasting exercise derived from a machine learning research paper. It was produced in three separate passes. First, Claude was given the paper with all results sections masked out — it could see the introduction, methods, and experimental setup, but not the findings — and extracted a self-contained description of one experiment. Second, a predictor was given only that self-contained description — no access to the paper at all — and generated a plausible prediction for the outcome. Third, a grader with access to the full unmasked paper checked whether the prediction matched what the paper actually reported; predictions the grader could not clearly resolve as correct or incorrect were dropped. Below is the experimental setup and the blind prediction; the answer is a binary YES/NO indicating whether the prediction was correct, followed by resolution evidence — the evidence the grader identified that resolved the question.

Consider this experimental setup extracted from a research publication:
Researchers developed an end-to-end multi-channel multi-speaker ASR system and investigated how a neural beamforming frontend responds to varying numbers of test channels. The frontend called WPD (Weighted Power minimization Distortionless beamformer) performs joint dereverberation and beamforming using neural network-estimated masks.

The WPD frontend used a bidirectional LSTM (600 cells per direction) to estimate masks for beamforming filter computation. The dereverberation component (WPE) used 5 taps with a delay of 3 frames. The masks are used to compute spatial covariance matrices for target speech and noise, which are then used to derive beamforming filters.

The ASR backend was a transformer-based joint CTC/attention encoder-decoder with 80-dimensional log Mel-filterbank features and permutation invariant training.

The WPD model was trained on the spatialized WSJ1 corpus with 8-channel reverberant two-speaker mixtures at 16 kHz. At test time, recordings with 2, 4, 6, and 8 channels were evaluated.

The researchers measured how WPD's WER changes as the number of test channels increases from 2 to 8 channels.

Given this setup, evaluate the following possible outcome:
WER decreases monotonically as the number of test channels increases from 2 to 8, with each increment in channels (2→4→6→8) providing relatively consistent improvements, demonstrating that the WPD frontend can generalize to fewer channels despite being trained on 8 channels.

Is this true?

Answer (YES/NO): NO